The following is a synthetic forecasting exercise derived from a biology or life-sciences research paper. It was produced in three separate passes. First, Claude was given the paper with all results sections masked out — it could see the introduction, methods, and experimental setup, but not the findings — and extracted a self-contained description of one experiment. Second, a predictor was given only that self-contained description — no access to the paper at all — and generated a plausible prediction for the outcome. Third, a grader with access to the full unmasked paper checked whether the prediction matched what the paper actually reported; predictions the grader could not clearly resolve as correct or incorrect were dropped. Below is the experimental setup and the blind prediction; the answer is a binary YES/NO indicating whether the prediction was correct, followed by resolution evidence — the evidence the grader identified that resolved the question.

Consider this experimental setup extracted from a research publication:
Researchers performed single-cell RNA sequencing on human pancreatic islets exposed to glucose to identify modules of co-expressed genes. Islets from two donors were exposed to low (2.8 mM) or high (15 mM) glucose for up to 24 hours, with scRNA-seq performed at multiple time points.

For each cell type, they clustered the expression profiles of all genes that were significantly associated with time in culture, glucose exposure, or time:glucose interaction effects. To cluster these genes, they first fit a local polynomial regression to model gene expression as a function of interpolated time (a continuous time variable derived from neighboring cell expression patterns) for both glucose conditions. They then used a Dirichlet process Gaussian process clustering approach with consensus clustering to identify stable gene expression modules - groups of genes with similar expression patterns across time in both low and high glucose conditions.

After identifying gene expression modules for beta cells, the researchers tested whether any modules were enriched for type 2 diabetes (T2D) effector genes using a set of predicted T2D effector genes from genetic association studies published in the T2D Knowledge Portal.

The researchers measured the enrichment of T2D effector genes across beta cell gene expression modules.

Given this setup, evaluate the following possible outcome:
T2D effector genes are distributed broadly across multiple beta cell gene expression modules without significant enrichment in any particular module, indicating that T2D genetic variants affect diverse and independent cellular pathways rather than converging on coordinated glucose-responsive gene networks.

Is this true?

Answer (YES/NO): NO